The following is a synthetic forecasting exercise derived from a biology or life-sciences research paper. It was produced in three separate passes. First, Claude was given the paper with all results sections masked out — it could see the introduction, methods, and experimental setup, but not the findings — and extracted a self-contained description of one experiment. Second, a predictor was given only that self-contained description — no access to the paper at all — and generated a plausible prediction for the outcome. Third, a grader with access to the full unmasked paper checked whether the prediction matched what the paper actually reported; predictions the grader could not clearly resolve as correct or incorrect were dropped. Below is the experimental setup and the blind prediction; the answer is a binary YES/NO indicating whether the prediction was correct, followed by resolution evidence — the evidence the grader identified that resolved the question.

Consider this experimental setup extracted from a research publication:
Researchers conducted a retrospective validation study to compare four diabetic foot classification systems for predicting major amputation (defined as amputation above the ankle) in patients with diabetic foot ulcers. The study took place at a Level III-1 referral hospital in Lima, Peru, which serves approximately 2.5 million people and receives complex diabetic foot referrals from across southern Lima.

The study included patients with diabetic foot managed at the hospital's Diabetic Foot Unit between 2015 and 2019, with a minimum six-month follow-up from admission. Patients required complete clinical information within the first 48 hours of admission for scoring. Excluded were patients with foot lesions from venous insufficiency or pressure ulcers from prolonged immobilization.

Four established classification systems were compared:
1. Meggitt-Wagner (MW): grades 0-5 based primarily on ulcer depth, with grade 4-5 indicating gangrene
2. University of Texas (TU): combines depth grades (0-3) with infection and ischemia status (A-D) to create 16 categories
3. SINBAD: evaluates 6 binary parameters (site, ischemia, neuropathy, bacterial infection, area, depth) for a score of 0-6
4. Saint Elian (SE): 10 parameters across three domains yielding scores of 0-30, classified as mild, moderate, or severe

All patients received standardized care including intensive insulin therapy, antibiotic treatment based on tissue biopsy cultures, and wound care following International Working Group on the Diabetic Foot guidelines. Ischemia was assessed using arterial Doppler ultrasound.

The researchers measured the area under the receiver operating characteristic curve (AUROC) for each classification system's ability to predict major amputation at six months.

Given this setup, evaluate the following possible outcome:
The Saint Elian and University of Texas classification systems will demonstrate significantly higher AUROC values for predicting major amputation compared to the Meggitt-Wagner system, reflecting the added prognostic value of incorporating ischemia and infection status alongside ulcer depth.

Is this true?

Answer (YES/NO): NO